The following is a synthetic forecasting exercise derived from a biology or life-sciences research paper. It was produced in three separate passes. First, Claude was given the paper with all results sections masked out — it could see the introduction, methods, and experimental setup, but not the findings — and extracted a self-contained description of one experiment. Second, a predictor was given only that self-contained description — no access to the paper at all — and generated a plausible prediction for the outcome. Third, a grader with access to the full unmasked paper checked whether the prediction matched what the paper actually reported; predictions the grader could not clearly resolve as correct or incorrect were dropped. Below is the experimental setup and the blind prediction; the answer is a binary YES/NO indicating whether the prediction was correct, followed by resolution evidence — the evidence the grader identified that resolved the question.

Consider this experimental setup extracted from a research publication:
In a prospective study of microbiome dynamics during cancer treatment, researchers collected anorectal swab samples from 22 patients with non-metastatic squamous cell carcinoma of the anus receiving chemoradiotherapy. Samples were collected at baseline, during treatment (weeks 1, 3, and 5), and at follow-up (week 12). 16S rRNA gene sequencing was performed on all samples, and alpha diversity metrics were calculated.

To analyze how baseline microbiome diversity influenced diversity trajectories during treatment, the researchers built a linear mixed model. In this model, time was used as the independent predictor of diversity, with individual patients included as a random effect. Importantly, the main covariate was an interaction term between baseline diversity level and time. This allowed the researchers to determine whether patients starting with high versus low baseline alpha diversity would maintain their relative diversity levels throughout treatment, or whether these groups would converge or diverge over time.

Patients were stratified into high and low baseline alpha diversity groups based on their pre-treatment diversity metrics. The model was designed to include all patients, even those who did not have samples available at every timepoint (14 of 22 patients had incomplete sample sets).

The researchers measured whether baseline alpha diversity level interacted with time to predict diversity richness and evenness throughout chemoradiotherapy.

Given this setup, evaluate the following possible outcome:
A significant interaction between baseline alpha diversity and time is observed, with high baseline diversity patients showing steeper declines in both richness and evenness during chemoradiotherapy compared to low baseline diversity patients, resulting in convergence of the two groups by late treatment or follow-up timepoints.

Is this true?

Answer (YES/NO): NO